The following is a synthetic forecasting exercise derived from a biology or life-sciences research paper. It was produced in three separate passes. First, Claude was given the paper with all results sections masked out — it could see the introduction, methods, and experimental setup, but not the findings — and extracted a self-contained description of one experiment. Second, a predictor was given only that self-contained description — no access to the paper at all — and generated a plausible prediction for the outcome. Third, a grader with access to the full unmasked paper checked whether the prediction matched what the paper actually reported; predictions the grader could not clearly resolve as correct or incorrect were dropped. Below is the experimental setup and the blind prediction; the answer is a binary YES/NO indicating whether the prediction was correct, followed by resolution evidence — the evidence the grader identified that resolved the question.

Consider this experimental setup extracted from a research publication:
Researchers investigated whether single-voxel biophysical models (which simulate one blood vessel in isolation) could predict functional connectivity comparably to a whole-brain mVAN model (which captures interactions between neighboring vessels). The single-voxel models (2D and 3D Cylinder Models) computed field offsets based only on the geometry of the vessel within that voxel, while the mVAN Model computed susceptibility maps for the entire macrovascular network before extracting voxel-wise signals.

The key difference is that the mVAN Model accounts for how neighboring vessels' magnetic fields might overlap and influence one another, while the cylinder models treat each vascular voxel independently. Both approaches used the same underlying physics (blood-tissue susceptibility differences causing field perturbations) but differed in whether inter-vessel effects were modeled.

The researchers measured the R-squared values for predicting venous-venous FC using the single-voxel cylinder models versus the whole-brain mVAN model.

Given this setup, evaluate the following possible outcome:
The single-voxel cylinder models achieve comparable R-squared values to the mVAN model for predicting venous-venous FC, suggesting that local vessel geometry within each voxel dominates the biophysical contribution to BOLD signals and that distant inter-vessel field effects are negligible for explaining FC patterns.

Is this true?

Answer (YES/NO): NO